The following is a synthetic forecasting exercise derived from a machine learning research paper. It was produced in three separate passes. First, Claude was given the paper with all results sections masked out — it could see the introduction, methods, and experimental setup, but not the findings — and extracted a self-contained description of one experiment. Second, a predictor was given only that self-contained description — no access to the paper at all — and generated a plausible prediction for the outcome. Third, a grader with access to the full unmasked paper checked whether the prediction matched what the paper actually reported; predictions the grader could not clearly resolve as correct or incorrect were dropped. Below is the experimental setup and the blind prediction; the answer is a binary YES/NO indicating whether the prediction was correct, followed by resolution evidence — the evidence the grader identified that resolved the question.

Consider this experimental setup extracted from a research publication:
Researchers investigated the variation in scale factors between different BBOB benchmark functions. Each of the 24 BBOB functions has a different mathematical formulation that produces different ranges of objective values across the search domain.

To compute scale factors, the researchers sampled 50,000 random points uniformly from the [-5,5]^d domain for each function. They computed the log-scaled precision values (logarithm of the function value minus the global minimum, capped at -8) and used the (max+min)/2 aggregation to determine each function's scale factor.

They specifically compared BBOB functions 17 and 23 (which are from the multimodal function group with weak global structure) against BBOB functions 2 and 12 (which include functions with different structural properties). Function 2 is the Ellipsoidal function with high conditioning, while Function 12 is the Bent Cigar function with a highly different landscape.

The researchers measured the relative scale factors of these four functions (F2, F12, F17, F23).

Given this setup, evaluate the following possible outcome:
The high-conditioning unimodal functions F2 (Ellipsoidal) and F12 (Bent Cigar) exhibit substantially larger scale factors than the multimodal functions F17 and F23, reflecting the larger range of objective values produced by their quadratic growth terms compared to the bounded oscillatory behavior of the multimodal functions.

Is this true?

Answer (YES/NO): YES